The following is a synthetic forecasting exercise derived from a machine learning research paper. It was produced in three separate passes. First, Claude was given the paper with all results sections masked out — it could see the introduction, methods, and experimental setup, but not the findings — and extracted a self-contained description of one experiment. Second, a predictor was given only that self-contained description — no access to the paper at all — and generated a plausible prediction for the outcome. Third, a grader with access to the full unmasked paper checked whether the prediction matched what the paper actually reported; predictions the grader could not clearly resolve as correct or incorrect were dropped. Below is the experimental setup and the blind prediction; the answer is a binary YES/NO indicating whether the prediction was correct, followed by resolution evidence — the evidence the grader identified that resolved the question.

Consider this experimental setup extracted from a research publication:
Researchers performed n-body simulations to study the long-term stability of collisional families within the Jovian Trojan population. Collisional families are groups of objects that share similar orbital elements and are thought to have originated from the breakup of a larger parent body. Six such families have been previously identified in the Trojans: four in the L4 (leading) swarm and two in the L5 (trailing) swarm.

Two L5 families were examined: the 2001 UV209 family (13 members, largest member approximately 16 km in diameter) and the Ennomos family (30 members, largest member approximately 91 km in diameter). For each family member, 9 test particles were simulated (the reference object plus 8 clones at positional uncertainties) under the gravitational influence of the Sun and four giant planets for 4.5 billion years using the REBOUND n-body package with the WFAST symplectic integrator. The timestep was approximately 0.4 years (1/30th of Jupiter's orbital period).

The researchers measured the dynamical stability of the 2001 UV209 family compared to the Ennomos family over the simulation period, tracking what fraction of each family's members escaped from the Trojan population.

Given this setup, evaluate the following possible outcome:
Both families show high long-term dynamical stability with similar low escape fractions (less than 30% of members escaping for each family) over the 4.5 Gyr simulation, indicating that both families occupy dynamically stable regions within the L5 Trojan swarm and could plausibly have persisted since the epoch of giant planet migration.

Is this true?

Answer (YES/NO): NO